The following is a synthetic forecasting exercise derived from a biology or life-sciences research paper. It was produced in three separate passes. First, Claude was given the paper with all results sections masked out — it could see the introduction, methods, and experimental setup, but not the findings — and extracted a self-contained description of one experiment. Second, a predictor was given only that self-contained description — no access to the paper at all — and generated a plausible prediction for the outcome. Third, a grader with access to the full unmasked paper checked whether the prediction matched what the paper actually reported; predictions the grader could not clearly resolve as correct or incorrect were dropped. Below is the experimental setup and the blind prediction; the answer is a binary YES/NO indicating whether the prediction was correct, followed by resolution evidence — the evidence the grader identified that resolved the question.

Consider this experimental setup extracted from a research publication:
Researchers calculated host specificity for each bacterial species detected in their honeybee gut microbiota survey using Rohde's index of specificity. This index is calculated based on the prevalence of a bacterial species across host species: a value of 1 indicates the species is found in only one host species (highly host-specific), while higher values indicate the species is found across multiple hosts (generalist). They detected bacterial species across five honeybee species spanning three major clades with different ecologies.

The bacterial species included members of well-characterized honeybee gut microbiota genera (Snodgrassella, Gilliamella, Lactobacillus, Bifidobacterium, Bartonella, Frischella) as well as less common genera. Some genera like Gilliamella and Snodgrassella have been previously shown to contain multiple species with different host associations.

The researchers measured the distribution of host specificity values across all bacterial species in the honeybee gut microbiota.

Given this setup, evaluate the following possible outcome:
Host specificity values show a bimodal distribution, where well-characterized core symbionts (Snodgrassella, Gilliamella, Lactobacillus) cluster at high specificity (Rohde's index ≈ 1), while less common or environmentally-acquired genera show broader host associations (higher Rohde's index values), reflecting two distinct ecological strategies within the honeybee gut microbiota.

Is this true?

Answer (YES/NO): NO